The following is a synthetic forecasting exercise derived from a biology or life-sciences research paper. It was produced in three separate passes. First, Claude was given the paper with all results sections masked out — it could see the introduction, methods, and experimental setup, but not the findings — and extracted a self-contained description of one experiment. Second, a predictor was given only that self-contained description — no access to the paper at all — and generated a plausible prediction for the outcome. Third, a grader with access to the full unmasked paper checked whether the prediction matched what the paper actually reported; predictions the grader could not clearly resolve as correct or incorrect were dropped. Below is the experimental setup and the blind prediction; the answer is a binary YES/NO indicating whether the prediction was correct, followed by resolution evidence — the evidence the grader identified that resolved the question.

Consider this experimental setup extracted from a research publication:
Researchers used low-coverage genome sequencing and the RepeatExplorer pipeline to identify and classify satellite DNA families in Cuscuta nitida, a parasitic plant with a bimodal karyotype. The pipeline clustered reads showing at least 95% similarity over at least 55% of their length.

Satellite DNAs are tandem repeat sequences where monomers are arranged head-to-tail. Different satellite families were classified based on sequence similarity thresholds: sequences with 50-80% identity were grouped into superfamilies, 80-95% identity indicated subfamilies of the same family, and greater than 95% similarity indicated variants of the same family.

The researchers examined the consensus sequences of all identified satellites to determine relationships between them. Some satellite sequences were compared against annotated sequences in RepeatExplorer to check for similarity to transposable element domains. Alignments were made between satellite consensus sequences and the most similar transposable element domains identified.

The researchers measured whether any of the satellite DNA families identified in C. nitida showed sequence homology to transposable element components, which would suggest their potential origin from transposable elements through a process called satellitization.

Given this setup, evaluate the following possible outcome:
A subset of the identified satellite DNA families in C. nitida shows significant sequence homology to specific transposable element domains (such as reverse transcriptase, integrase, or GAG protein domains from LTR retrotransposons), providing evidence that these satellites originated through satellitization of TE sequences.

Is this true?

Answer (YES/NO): NO